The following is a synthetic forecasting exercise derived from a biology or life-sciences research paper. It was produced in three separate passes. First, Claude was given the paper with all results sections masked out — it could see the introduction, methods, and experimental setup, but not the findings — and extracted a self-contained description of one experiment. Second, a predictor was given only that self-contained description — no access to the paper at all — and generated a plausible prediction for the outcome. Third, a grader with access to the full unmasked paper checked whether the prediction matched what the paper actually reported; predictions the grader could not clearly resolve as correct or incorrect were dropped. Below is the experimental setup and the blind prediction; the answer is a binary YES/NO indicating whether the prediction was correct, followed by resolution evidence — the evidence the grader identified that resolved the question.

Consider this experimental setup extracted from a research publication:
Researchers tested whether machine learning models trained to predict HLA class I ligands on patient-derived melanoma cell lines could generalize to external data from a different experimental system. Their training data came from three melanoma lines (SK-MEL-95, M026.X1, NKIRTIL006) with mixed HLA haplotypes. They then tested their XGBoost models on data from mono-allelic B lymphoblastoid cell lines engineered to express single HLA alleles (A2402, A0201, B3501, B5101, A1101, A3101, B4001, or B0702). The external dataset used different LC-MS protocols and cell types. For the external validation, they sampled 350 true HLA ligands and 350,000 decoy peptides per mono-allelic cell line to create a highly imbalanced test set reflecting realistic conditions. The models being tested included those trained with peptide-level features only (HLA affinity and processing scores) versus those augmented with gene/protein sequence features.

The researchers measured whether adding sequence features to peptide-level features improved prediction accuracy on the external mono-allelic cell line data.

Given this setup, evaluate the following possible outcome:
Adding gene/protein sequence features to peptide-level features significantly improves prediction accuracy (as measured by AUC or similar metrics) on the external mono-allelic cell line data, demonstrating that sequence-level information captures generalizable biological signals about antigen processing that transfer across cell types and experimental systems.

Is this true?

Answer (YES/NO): YES